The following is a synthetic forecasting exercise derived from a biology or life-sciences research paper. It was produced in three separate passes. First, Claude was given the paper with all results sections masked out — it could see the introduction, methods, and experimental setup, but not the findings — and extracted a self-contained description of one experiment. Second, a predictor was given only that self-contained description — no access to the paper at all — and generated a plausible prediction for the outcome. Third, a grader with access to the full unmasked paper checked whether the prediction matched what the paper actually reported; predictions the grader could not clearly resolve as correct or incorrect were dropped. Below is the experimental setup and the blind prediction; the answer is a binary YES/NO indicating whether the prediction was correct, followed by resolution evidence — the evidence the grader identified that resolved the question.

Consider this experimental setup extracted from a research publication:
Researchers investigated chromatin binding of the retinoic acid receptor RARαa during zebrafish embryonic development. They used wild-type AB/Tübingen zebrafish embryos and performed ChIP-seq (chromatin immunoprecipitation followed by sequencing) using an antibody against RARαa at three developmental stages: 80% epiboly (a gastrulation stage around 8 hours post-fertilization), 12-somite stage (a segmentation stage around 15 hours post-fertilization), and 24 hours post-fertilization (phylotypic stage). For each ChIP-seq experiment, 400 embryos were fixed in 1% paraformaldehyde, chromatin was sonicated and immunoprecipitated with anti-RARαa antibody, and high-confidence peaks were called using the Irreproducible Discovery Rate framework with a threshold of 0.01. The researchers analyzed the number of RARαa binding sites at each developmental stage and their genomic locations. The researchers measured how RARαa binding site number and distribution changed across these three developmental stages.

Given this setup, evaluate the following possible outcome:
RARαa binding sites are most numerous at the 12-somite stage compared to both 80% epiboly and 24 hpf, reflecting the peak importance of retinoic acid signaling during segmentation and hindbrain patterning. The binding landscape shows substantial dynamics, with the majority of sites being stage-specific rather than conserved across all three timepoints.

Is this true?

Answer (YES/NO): NO